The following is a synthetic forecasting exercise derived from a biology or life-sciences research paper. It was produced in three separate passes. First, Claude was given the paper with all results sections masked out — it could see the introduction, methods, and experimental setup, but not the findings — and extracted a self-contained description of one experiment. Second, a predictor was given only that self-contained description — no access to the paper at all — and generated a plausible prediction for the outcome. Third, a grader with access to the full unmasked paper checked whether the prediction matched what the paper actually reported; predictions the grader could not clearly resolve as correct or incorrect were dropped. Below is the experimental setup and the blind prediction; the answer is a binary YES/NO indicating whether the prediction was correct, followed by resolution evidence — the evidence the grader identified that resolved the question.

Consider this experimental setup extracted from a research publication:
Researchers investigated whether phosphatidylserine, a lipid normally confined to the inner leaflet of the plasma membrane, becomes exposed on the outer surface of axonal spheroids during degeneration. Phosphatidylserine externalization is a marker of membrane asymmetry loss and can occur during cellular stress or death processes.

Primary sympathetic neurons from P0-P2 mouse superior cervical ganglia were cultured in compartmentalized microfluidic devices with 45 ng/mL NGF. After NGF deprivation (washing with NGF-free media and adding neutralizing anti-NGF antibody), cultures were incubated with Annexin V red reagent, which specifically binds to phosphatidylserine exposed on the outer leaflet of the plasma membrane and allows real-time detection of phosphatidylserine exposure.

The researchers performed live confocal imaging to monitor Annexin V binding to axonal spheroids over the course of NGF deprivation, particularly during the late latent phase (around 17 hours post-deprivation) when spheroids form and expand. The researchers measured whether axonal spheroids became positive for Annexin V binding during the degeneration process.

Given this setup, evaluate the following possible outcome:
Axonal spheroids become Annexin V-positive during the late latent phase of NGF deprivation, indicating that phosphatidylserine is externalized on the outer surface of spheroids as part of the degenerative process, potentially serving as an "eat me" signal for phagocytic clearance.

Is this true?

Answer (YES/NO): YES